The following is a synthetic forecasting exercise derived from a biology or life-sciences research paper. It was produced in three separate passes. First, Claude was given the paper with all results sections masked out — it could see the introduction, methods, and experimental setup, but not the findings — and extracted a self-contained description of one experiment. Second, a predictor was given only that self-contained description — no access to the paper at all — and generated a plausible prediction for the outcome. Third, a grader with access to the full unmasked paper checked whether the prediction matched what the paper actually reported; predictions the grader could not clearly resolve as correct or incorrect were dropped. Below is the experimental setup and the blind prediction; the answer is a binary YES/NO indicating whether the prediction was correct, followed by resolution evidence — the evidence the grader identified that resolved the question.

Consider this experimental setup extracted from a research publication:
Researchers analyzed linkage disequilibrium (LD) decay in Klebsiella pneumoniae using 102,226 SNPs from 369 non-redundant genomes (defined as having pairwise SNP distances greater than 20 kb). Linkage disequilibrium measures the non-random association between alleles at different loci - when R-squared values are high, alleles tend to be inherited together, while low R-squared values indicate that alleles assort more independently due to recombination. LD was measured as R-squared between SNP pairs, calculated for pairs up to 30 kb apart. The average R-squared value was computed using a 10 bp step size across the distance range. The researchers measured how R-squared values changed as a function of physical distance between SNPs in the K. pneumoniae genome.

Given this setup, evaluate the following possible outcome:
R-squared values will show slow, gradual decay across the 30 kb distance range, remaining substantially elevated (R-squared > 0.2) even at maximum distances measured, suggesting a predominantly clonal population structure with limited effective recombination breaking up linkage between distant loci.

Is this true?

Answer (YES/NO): NO